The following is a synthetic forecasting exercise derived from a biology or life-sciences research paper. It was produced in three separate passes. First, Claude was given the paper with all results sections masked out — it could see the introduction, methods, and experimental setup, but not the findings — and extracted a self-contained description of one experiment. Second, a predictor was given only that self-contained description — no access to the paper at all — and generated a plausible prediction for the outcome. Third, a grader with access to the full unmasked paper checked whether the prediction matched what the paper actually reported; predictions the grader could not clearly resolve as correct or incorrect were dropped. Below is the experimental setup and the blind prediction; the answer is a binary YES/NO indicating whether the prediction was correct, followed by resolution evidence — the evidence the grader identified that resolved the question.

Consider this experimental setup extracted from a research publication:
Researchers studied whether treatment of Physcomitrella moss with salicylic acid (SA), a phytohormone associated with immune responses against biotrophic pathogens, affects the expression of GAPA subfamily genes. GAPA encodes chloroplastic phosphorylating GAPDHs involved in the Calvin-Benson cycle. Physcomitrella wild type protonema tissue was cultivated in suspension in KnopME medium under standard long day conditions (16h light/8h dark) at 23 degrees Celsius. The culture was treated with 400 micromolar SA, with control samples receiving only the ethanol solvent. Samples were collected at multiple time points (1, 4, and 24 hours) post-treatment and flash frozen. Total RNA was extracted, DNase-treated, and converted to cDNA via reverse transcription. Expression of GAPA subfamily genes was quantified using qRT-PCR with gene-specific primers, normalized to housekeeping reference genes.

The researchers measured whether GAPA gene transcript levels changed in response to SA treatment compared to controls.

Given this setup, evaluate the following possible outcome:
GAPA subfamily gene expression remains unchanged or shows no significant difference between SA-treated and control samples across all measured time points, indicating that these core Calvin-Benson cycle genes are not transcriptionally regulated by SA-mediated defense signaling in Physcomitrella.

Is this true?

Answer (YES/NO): NO